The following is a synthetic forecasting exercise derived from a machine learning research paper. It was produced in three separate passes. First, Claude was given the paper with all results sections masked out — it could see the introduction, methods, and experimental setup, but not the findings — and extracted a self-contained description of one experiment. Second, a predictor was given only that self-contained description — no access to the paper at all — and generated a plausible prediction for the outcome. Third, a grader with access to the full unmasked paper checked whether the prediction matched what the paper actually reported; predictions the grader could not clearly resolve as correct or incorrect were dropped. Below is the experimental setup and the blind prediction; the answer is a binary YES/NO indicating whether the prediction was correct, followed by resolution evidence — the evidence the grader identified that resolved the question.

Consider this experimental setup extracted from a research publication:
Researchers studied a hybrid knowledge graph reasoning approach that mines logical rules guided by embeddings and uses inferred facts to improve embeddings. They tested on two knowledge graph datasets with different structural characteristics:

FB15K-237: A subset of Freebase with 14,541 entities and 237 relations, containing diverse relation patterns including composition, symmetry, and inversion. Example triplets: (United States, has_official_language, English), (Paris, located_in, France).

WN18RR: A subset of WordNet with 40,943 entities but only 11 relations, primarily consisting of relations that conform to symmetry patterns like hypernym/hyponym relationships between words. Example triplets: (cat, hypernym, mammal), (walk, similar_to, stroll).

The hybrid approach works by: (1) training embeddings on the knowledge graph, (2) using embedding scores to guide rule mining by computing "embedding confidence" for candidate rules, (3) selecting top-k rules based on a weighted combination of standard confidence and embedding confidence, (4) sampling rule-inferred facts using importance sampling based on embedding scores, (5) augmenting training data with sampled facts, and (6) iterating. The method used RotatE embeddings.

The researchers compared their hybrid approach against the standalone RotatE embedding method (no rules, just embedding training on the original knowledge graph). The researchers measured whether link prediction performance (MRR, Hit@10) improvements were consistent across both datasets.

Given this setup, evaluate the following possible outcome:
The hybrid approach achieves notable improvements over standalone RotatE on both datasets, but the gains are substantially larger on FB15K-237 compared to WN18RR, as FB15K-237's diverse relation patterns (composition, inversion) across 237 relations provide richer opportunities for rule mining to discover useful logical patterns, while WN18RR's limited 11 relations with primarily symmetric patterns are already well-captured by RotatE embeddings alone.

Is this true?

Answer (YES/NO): NO